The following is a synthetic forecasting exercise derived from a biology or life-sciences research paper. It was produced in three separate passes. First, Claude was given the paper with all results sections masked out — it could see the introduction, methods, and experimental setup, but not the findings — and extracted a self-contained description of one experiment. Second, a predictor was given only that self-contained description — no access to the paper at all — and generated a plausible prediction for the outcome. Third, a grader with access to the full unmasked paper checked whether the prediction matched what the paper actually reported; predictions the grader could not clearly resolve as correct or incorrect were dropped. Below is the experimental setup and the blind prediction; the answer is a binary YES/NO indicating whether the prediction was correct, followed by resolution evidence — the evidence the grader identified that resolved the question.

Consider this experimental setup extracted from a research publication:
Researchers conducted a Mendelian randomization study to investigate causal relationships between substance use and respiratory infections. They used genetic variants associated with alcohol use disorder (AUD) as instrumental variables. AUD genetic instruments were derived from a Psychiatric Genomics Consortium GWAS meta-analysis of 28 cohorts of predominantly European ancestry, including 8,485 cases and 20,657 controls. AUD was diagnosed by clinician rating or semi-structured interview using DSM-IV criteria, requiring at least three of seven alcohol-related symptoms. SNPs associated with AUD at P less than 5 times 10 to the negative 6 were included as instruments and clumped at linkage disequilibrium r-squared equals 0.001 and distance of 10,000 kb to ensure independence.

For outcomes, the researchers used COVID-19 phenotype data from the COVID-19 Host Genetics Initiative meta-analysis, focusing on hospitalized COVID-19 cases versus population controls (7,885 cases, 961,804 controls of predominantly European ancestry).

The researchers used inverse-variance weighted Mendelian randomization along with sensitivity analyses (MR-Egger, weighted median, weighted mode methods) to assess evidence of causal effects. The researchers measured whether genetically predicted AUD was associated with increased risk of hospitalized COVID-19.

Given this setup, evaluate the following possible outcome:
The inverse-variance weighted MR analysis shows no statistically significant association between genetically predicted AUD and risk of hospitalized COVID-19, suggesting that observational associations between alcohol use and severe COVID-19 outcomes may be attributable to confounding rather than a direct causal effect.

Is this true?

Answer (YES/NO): YES